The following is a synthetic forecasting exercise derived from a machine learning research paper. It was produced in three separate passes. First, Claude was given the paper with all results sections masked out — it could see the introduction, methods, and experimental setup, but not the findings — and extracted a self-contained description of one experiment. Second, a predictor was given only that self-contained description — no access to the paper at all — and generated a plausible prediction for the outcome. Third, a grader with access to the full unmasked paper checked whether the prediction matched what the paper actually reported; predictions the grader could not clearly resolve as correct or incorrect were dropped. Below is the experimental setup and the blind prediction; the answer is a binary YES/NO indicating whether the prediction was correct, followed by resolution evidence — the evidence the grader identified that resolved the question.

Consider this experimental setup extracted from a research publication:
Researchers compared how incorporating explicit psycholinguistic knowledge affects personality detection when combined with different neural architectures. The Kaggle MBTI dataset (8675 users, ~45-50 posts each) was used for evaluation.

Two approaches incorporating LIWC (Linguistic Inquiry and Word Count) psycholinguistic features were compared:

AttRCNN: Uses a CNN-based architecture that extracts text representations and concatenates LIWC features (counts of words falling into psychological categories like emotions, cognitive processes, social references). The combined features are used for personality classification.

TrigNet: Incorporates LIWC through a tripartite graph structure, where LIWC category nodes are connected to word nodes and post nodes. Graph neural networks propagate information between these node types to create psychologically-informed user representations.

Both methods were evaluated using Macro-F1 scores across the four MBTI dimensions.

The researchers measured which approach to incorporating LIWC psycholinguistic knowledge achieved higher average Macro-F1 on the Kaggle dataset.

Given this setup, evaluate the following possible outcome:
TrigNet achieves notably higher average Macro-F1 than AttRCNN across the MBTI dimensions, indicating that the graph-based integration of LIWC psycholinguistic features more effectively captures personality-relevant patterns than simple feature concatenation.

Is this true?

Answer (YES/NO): YES